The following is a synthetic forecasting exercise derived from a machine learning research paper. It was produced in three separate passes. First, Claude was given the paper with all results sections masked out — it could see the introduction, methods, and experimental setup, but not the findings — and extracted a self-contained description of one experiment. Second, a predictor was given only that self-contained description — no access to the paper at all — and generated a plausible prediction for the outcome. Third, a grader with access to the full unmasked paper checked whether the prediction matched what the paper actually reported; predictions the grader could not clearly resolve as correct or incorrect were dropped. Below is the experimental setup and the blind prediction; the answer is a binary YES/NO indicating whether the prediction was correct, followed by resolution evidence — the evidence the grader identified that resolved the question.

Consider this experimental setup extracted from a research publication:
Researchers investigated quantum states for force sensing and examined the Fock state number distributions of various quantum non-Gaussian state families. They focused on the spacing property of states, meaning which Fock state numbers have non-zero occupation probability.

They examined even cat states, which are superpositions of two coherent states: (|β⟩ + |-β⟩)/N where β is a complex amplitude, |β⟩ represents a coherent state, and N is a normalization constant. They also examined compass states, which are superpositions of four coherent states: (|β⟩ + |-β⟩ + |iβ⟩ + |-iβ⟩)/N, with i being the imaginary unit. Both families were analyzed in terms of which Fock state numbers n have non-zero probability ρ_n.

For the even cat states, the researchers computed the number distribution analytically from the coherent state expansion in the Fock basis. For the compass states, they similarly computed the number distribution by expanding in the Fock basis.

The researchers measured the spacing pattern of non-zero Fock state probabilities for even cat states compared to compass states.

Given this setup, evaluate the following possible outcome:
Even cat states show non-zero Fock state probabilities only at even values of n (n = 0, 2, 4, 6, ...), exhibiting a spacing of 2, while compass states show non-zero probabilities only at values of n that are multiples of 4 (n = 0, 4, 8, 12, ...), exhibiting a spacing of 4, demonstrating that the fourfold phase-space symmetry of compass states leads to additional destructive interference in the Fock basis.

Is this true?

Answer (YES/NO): YES